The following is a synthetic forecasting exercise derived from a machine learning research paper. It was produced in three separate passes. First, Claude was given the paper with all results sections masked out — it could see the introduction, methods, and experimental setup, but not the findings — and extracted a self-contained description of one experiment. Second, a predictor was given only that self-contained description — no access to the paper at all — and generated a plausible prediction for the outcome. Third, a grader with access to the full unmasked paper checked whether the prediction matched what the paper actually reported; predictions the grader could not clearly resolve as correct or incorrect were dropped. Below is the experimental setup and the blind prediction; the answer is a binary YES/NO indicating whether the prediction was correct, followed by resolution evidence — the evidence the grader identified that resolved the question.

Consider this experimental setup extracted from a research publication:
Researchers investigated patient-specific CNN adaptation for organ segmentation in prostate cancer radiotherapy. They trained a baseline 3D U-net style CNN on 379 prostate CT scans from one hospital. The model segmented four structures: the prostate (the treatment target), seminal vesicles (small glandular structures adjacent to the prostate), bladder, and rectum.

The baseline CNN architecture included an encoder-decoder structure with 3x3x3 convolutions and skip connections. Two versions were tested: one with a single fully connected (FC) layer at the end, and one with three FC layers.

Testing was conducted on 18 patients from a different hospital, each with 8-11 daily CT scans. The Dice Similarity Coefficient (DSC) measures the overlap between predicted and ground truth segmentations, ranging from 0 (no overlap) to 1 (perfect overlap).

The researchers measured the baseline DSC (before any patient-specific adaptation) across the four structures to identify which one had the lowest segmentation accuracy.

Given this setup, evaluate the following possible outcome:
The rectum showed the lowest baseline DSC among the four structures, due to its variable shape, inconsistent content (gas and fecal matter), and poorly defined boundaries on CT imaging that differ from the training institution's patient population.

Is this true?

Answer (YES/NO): NO